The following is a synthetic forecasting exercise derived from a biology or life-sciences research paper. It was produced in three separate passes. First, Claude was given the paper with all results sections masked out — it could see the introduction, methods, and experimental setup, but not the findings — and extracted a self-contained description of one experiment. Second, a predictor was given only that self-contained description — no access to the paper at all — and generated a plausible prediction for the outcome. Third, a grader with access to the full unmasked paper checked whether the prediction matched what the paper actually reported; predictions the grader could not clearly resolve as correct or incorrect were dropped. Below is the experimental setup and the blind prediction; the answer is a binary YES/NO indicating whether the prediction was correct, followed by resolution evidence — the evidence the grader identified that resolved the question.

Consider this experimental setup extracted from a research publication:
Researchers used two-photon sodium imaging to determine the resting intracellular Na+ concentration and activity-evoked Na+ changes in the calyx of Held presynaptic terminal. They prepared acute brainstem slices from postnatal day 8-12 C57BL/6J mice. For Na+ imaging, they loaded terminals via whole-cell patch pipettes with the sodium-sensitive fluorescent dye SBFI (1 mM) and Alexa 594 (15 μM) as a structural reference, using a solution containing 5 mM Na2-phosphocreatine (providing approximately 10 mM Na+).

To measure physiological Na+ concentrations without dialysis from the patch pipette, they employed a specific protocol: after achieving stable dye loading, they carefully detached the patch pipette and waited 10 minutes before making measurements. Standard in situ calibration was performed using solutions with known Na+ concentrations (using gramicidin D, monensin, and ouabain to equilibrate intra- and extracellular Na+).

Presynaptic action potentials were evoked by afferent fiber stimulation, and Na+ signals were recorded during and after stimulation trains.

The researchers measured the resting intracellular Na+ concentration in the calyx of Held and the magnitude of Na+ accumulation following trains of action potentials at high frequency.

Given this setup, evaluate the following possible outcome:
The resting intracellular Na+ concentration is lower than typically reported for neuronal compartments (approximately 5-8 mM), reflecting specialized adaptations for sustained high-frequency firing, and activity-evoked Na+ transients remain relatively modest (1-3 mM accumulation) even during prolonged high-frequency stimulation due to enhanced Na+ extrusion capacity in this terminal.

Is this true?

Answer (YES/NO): NO